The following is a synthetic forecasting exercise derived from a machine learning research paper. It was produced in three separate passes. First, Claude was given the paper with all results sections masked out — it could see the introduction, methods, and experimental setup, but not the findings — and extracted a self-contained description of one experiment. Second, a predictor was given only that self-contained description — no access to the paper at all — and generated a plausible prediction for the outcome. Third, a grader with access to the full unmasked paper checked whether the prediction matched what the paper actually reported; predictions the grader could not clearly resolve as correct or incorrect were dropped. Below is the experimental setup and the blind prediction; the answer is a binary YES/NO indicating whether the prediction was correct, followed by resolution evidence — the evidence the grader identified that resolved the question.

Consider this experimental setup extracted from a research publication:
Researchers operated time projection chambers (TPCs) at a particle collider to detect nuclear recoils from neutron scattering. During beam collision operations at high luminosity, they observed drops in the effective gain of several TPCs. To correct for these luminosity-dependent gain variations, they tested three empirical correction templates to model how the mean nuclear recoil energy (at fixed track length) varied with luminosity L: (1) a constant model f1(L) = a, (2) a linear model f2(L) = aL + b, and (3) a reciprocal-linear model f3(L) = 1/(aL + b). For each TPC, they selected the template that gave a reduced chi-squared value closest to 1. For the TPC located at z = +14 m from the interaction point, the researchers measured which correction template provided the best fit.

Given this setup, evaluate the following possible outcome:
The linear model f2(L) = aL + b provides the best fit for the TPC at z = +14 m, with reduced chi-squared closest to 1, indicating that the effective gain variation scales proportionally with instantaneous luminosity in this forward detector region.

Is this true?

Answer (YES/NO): YES